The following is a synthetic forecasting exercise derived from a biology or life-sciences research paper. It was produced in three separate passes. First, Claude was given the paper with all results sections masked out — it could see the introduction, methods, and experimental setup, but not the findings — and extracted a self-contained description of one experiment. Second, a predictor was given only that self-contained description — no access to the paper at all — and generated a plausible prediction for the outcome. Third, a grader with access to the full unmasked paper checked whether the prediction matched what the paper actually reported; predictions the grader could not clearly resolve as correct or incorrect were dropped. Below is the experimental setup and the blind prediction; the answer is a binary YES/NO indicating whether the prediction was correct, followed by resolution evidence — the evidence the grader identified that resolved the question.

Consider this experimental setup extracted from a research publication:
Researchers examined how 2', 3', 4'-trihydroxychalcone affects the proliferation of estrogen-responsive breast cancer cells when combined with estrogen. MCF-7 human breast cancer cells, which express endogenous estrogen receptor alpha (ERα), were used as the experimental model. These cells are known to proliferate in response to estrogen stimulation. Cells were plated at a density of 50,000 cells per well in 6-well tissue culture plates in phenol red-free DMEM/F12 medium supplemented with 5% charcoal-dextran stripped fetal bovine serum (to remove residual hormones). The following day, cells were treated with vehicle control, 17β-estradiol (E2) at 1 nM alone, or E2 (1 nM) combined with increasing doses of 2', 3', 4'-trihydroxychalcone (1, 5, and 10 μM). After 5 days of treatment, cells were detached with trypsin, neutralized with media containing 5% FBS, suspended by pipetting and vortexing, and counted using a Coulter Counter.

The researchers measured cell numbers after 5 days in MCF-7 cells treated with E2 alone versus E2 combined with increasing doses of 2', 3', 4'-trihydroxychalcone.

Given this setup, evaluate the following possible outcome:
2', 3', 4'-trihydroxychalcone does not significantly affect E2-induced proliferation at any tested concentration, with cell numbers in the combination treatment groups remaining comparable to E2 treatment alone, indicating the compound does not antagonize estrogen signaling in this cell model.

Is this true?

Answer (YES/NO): NO